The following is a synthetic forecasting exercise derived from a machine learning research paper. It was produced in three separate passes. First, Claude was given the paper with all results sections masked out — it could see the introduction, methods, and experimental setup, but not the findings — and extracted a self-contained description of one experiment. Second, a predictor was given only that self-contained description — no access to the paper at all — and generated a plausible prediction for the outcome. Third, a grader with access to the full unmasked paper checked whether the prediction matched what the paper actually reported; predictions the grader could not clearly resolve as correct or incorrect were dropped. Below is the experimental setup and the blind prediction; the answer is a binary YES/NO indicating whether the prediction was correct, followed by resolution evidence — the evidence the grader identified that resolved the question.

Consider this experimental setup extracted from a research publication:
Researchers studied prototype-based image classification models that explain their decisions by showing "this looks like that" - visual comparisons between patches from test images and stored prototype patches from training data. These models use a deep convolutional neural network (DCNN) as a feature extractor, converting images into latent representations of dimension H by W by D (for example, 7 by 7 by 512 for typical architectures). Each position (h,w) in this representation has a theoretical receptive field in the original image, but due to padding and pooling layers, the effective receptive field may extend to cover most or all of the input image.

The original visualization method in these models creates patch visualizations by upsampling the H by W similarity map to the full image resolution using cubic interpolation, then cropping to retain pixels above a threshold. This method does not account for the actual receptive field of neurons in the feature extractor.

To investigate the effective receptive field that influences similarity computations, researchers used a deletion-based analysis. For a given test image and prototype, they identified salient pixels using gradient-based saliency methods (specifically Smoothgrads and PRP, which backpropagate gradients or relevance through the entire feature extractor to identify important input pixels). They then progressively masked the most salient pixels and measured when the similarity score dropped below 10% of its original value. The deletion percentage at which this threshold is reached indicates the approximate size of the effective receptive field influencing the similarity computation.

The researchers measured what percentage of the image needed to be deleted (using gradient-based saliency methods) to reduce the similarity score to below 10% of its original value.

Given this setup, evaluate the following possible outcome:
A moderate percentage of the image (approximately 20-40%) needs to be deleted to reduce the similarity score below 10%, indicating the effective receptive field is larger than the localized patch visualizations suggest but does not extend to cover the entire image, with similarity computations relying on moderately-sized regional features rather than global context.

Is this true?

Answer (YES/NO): NO